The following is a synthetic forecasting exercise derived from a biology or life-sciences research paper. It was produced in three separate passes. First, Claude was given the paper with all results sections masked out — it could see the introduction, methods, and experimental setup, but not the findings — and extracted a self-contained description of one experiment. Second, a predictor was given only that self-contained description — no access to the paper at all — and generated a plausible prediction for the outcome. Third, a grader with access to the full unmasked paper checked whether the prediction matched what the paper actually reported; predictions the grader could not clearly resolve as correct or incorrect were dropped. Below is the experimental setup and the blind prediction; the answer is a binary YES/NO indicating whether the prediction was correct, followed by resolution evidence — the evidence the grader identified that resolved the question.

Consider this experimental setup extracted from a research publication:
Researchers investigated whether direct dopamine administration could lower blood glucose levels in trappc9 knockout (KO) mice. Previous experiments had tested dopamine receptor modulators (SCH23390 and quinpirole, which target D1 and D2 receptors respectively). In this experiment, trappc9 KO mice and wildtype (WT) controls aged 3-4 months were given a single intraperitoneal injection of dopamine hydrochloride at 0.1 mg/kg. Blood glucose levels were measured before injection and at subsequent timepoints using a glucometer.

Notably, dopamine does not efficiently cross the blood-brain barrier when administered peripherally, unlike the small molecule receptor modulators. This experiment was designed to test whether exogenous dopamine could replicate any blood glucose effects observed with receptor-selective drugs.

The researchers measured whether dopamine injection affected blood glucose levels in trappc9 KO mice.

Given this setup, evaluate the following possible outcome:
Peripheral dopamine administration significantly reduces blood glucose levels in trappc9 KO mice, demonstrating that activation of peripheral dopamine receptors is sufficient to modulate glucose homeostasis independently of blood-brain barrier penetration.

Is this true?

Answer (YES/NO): NO